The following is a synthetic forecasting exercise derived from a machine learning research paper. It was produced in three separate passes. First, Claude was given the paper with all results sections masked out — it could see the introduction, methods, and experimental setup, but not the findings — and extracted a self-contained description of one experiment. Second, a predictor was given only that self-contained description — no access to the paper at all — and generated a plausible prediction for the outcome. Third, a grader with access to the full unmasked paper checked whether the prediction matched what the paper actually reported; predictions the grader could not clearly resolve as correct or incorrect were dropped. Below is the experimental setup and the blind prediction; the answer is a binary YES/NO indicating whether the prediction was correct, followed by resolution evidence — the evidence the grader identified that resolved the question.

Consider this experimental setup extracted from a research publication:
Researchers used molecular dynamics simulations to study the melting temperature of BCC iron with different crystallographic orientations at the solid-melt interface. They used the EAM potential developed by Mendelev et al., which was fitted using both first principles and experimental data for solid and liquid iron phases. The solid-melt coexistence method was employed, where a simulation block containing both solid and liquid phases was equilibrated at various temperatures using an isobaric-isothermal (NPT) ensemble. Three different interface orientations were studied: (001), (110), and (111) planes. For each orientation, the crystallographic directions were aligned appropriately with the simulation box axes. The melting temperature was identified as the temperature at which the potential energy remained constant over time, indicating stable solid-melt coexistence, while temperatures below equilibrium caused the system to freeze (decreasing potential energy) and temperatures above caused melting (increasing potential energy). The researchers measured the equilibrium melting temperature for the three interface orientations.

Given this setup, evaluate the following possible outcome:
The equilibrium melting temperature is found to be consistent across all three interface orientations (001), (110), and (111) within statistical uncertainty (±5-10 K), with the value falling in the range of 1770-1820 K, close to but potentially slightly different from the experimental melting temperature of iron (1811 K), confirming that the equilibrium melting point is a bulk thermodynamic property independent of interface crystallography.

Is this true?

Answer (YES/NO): NO